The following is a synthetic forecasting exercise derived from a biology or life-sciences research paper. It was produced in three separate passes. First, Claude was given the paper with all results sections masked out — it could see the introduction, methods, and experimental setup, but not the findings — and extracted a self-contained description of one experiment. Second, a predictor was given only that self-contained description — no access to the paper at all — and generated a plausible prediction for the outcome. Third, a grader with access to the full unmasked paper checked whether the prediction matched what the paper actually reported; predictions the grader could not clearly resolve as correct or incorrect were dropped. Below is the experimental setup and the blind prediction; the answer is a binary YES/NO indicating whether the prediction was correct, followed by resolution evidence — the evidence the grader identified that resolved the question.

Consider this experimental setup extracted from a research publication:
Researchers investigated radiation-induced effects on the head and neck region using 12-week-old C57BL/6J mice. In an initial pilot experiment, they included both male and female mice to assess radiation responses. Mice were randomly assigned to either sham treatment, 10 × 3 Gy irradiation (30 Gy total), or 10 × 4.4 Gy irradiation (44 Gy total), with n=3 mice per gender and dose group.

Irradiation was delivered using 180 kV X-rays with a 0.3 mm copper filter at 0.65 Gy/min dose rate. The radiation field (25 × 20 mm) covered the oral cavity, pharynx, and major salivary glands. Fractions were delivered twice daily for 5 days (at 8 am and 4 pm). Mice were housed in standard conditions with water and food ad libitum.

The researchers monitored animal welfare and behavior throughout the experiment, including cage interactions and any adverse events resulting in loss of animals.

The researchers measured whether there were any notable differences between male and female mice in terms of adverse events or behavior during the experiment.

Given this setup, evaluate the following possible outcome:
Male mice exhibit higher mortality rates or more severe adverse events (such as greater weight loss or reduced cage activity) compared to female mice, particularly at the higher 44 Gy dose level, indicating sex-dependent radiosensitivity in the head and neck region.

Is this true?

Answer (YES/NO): NO